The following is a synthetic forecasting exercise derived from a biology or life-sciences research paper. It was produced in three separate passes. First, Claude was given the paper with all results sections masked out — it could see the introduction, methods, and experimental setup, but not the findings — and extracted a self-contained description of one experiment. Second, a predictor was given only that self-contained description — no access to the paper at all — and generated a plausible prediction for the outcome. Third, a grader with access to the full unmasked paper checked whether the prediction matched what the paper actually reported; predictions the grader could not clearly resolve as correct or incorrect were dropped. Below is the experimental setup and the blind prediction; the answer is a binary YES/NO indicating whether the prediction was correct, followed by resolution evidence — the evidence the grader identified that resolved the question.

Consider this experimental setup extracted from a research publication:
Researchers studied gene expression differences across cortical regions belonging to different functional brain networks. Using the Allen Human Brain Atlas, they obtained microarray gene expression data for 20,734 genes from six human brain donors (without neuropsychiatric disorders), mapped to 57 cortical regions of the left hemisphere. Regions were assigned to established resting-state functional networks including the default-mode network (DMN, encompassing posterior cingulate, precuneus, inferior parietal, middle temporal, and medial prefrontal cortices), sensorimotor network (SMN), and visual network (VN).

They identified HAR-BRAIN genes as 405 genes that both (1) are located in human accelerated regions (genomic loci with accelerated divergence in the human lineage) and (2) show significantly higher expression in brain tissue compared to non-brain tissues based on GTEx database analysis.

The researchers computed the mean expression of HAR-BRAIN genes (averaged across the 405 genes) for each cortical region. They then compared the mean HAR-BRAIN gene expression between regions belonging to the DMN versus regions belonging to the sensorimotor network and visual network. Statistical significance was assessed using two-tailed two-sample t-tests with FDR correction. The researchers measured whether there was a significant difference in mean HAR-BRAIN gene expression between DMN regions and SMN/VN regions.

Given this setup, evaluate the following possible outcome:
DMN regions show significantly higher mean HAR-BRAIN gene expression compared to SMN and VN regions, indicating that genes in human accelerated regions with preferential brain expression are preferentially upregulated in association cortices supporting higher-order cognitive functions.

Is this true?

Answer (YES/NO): YES